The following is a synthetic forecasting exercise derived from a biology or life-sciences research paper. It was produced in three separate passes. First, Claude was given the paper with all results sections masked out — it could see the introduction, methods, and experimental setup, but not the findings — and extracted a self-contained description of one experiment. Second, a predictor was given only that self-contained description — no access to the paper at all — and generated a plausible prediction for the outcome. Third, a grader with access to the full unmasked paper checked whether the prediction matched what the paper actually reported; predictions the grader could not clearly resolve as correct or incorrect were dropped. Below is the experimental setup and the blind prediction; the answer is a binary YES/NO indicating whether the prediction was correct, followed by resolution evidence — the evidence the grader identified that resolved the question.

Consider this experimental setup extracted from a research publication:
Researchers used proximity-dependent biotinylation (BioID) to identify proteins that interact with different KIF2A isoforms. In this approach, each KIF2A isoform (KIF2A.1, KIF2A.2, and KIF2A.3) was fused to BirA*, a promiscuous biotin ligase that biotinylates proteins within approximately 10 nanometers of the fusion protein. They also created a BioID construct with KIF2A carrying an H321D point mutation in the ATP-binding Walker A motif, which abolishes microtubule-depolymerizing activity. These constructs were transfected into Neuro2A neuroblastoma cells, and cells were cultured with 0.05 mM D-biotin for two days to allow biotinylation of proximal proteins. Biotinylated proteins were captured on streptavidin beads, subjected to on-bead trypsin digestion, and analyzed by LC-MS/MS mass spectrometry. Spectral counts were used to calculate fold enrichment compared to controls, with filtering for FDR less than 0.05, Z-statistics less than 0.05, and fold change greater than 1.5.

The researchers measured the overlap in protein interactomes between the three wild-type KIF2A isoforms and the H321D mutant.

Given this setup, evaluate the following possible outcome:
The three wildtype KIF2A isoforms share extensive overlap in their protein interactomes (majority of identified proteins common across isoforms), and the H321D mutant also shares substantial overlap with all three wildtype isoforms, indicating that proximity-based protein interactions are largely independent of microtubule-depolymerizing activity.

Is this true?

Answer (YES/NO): NO